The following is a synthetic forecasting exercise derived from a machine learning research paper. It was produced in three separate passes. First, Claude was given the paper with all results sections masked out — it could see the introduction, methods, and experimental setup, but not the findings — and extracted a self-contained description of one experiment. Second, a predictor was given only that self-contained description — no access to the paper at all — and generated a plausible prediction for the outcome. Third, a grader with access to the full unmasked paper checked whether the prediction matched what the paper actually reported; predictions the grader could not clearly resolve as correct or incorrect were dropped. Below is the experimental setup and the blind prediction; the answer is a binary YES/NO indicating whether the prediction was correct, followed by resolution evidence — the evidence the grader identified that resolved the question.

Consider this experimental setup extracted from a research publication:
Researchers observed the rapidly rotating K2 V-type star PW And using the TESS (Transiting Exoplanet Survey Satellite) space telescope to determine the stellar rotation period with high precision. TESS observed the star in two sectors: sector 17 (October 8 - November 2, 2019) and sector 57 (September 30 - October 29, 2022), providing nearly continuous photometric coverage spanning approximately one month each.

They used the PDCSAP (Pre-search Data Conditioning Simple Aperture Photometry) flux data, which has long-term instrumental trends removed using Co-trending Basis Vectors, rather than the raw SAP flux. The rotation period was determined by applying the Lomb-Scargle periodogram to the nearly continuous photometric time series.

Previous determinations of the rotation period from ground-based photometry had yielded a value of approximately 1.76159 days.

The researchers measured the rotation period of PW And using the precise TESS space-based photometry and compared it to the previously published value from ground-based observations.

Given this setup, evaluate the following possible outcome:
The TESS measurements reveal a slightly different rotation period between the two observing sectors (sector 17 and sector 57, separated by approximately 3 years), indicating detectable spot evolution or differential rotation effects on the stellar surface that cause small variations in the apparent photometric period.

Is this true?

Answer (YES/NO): NO